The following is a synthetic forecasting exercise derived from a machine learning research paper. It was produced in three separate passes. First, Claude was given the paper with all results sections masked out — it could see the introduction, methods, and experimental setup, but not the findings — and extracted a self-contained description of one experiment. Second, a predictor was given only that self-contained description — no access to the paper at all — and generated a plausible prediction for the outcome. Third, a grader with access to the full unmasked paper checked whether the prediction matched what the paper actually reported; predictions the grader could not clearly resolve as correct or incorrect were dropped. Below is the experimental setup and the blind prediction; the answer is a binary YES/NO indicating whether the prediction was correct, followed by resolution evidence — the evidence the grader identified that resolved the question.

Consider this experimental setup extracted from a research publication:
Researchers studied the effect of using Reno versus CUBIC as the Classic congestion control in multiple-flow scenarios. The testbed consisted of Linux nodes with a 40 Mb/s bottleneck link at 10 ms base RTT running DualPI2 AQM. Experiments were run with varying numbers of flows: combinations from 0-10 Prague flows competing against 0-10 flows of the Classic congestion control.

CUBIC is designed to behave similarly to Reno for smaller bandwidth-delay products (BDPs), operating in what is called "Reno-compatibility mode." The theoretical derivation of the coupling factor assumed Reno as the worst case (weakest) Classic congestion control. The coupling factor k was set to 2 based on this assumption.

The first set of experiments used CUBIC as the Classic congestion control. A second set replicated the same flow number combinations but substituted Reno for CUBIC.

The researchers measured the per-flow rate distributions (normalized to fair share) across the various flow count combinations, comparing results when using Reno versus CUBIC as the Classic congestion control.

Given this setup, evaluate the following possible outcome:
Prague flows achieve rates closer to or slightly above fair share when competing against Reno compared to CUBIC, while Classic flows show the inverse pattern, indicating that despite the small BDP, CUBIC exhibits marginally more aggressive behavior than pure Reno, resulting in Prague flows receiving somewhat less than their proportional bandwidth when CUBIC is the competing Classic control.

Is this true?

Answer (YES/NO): NO